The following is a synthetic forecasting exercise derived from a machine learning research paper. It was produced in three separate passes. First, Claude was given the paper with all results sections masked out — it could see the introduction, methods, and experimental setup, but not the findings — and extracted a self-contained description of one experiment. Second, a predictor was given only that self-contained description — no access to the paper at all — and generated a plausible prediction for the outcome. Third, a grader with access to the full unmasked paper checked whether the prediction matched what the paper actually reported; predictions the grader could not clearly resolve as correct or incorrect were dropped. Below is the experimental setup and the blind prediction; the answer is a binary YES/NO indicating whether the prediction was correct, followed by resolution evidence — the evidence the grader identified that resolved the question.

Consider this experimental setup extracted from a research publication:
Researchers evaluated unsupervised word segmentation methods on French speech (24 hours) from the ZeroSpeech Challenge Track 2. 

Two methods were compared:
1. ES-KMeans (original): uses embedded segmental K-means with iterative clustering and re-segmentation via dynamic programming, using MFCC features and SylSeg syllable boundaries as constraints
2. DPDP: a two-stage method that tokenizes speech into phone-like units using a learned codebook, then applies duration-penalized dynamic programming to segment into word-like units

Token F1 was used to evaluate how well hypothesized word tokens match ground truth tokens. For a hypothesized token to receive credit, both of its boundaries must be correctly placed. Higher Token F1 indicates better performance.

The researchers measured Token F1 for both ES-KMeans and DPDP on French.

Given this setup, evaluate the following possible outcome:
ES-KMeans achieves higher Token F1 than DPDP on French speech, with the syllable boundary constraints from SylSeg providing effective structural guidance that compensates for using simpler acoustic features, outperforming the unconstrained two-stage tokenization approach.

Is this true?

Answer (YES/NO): NO